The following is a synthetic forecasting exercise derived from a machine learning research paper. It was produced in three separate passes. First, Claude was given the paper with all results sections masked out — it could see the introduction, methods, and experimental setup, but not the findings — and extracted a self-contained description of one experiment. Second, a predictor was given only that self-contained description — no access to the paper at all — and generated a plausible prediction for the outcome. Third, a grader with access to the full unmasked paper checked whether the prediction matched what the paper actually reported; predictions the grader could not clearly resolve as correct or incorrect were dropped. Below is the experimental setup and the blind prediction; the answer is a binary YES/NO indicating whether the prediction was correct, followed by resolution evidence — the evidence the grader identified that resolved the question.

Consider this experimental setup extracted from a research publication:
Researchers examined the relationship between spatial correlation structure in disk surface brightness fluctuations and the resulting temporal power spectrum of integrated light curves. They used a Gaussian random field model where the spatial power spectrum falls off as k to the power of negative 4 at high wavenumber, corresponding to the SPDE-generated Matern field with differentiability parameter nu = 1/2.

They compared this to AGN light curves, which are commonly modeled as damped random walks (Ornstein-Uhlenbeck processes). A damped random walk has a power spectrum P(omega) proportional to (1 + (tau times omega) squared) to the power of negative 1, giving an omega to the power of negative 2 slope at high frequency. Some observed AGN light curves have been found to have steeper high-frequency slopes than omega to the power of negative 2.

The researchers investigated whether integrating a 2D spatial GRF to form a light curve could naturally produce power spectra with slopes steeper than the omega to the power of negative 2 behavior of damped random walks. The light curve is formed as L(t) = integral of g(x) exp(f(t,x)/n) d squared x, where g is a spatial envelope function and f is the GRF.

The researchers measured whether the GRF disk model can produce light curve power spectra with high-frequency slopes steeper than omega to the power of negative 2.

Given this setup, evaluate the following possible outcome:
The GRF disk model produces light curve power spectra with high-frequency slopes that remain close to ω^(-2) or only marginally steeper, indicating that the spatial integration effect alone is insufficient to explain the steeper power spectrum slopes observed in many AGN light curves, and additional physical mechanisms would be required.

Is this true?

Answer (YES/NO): NO